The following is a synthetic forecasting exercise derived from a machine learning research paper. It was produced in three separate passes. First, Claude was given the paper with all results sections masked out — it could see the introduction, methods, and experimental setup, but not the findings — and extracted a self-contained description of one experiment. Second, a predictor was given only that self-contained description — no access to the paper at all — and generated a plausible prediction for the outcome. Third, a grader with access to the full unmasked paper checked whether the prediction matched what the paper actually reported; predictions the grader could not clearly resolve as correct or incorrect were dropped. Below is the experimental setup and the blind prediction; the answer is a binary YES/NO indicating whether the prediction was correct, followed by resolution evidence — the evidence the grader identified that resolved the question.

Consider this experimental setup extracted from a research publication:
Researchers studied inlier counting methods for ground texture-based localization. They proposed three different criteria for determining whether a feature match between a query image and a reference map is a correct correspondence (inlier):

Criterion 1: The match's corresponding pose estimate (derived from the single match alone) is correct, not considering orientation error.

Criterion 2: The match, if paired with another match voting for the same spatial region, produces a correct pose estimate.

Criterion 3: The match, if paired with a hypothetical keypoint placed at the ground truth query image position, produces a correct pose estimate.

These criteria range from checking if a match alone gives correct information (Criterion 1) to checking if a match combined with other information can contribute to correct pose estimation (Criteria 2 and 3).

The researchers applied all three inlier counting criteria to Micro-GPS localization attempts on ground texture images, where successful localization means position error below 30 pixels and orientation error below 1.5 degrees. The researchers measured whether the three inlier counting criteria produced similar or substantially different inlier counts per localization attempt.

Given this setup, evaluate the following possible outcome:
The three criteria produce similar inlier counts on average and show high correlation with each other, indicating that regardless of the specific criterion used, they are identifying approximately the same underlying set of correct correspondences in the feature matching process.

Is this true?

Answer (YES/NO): NO